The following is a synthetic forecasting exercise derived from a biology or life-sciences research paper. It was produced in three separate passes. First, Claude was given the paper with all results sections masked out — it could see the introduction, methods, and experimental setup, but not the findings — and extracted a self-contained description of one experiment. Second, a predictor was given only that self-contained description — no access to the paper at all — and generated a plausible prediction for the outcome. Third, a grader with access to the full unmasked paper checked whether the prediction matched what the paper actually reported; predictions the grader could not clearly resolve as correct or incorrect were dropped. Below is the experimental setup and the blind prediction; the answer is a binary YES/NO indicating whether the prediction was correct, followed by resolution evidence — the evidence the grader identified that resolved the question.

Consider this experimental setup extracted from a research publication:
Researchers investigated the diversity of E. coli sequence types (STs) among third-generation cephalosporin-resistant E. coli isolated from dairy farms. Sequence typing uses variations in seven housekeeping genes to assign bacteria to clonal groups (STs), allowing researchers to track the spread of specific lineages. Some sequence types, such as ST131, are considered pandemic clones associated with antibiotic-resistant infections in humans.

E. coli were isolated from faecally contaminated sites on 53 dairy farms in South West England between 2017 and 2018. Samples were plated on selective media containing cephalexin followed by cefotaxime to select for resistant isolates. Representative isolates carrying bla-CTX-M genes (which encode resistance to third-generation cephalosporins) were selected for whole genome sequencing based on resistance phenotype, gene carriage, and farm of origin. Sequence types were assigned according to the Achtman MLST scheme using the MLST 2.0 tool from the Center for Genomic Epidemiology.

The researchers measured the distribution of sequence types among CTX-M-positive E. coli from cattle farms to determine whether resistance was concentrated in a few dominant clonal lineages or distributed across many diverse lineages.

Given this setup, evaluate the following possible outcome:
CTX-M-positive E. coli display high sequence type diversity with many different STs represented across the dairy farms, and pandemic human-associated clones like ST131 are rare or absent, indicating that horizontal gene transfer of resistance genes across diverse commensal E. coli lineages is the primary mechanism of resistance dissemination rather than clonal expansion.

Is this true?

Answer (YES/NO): YES